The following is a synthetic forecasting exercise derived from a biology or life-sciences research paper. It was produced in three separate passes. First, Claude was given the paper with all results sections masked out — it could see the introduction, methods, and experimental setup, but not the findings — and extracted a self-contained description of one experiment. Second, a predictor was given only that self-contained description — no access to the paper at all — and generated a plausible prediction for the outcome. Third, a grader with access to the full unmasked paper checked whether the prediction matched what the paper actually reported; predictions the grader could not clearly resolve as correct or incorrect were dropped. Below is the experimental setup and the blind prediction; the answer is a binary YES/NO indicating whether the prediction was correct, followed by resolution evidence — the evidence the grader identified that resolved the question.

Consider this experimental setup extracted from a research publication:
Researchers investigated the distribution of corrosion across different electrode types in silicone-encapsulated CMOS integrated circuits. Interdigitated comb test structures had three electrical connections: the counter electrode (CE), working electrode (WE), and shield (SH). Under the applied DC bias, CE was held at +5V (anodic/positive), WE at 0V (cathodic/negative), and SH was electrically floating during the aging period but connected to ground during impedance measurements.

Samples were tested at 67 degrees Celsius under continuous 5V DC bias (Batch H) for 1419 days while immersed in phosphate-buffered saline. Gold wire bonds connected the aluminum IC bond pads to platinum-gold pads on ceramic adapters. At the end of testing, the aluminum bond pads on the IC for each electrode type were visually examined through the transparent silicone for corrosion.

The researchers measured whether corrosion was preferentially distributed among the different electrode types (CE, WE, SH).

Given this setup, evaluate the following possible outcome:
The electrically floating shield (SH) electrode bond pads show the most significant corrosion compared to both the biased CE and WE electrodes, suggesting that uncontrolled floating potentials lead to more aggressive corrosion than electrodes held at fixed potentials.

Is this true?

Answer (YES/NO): NO